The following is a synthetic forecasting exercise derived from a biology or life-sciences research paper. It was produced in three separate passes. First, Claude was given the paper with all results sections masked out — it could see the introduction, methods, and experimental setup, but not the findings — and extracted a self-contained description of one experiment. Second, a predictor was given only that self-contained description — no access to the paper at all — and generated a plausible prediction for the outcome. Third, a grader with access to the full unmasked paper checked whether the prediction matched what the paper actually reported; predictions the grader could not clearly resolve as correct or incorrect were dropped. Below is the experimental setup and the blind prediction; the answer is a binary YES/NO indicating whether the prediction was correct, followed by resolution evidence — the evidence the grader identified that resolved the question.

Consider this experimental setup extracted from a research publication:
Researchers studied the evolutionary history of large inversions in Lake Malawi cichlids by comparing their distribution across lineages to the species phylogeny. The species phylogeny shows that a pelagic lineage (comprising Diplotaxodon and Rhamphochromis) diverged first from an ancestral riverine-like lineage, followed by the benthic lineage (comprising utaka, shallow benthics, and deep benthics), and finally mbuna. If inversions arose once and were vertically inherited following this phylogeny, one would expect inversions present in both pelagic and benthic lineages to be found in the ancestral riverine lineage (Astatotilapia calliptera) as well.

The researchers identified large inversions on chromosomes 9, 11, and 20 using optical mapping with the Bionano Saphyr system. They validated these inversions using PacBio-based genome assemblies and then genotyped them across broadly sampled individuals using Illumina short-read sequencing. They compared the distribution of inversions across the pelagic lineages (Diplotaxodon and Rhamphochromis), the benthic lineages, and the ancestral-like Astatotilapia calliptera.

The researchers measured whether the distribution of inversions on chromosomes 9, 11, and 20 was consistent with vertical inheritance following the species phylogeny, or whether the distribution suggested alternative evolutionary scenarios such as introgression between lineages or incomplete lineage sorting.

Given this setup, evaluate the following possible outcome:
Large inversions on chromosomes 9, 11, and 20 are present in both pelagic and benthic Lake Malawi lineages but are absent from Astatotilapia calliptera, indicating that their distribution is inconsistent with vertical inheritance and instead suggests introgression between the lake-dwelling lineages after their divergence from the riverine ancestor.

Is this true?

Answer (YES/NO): YES